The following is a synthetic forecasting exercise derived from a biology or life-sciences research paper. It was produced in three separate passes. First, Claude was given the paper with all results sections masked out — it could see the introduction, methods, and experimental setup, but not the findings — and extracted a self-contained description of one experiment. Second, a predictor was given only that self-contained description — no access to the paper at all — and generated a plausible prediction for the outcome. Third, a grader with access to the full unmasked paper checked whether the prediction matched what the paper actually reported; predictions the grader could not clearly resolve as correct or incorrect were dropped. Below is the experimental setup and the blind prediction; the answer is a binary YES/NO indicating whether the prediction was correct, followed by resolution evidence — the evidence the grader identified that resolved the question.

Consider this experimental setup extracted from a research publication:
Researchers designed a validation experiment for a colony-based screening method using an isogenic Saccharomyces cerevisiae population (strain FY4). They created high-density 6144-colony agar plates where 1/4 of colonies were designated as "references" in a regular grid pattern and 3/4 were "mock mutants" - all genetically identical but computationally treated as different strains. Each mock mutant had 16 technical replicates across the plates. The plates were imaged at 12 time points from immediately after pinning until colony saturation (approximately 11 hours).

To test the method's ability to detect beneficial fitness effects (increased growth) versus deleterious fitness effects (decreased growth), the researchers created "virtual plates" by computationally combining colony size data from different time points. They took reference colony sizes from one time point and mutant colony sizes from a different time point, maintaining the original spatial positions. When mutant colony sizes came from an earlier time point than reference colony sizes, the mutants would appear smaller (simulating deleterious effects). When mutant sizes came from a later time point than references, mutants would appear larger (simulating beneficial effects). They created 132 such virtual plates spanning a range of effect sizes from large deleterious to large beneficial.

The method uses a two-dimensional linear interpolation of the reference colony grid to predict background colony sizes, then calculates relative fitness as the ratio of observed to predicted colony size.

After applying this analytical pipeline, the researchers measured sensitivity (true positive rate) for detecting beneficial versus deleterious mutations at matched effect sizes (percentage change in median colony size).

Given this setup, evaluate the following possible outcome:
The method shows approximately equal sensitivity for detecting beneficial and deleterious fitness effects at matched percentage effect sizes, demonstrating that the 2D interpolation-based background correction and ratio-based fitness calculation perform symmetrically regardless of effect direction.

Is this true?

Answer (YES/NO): YES